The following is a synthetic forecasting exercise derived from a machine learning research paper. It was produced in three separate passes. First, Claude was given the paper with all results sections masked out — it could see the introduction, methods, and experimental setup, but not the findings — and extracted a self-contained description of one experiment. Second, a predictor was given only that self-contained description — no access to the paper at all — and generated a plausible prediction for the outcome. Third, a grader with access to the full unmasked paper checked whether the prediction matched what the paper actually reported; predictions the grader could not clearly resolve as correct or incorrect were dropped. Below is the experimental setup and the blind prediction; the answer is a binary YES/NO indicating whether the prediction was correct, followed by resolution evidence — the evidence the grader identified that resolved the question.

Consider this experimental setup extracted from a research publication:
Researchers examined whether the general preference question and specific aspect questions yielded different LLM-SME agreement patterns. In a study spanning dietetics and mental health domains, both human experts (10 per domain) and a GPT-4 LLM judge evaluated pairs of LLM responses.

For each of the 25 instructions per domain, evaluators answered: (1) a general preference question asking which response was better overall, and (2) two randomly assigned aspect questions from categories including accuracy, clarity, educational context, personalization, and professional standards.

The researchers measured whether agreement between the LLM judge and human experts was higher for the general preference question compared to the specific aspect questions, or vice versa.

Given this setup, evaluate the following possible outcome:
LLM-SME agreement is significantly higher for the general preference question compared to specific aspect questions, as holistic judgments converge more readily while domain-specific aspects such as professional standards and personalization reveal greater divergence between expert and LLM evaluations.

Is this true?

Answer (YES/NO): NO